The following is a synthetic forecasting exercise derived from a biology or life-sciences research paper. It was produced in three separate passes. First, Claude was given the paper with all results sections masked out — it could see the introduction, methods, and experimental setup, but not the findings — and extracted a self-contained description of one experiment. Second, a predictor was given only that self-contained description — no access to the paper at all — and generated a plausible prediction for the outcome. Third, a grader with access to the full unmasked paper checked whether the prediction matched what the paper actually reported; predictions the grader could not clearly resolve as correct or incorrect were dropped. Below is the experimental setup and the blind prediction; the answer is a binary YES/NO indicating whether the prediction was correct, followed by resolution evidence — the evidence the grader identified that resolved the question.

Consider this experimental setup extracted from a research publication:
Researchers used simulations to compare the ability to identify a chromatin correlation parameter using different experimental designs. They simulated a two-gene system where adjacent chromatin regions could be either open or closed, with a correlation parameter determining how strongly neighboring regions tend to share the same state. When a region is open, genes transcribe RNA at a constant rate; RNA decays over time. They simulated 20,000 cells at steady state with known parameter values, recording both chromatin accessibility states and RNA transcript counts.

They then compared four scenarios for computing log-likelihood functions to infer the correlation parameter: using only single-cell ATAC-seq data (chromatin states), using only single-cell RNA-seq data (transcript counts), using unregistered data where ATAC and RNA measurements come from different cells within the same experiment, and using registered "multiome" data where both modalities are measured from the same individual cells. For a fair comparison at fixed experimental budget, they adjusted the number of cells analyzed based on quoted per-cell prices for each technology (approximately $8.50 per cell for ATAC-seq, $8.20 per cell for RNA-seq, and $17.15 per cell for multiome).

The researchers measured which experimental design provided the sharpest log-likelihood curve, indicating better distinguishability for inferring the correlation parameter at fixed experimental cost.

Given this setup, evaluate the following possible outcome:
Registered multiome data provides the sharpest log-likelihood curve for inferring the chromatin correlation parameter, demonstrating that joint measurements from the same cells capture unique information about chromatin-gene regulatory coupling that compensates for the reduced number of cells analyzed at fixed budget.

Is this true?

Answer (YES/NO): NO